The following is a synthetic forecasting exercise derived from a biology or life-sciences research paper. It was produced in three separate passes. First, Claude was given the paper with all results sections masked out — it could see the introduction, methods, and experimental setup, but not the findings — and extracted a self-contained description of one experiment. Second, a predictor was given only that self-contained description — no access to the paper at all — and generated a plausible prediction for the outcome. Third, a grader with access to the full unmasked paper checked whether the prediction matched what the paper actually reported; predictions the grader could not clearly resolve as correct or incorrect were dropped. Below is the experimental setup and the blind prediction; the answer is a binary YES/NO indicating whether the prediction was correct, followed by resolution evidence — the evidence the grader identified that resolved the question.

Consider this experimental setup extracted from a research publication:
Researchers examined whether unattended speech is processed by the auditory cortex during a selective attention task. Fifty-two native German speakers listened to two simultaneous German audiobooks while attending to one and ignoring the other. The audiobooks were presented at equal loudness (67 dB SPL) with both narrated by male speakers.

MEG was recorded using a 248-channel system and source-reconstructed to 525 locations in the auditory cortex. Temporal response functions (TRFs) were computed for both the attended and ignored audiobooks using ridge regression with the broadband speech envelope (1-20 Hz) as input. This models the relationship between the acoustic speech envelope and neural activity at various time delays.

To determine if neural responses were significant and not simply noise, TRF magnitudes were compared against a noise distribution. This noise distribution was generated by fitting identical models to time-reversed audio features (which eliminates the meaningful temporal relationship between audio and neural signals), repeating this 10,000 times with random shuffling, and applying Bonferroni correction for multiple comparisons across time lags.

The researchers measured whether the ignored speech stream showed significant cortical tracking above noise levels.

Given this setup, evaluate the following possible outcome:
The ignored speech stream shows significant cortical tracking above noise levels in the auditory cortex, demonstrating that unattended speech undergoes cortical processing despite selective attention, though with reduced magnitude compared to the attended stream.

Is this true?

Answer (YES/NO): YES